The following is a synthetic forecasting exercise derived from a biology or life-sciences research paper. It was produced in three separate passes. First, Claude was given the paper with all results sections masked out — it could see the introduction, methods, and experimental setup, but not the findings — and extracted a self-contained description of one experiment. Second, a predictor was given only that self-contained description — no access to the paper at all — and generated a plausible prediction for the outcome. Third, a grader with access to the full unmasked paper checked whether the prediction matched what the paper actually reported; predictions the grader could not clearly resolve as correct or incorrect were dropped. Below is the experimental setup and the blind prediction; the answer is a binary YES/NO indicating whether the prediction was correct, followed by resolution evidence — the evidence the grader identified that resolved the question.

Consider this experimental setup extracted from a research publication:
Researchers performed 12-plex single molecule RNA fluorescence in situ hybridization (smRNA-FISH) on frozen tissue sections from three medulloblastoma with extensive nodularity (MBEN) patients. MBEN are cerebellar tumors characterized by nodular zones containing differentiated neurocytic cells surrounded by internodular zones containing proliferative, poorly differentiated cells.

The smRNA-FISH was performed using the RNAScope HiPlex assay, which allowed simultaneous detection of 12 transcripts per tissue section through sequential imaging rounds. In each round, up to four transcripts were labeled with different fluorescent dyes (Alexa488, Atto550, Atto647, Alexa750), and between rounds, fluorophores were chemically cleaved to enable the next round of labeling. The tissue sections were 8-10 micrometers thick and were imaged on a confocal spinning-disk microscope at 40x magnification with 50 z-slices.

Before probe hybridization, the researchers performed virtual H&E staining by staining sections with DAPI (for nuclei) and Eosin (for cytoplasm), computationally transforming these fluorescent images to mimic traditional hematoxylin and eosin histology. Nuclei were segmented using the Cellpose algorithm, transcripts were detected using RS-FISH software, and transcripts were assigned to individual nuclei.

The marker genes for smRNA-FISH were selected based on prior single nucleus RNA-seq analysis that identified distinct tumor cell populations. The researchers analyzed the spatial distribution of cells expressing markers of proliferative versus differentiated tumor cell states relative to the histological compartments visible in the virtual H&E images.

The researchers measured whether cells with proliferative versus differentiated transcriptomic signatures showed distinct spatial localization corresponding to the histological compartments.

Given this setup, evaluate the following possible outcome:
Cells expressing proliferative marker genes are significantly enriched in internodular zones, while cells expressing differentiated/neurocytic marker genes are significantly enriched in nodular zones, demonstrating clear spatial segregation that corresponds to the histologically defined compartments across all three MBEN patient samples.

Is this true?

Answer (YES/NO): YES